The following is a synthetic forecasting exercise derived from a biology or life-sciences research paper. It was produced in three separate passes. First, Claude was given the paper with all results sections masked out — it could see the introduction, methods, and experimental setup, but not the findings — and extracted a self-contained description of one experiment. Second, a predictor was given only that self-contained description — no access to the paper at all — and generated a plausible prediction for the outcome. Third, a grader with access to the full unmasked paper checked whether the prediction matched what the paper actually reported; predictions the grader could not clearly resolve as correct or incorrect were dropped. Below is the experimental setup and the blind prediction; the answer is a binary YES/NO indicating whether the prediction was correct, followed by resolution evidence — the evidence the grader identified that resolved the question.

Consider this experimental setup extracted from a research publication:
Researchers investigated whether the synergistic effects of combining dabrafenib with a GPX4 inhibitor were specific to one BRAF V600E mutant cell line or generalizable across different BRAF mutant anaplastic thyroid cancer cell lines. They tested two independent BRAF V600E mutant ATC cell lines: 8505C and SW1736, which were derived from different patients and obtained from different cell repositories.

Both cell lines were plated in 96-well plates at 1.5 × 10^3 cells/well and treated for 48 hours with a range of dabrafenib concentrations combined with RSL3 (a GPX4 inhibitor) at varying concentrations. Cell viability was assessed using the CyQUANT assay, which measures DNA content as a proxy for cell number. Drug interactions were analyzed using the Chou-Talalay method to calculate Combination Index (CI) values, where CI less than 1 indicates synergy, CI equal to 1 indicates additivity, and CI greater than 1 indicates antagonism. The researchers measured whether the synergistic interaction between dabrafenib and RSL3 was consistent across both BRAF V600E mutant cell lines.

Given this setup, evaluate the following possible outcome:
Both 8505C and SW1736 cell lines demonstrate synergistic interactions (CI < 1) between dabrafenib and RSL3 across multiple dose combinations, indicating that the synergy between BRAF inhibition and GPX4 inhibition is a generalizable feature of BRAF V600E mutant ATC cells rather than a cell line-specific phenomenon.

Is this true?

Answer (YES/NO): YES